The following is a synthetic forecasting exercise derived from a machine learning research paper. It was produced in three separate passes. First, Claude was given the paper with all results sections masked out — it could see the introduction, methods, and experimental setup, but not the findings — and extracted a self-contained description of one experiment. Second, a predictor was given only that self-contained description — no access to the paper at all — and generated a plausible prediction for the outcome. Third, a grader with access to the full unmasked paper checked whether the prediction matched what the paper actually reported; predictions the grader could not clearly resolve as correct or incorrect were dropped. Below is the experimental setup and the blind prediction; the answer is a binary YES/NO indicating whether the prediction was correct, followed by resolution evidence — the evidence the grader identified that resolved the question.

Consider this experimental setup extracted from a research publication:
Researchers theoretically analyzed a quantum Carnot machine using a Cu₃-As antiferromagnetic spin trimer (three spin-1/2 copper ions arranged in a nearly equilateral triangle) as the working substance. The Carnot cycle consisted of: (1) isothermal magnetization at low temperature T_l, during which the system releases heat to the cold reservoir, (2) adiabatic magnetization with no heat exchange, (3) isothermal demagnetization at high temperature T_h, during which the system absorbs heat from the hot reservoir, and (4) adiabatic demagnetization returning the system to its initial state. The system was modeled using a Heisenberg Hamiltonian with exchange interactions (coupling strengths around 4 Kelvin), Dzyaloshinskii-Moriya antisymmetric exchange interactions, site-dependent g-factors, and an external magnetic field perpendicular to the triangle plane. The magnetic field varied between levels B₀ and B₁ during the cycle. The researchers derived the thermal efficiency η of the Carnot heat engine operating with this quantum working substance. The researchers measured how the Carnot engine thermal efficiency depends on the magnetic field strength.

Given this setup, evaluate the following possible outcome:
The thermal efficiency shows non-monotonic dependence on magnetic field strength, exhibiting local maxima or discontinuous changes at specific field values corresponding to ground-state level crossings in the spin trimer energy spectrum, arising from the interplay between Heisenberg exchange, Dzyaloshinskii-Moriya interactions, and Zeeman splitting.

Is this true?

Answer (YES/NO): NO